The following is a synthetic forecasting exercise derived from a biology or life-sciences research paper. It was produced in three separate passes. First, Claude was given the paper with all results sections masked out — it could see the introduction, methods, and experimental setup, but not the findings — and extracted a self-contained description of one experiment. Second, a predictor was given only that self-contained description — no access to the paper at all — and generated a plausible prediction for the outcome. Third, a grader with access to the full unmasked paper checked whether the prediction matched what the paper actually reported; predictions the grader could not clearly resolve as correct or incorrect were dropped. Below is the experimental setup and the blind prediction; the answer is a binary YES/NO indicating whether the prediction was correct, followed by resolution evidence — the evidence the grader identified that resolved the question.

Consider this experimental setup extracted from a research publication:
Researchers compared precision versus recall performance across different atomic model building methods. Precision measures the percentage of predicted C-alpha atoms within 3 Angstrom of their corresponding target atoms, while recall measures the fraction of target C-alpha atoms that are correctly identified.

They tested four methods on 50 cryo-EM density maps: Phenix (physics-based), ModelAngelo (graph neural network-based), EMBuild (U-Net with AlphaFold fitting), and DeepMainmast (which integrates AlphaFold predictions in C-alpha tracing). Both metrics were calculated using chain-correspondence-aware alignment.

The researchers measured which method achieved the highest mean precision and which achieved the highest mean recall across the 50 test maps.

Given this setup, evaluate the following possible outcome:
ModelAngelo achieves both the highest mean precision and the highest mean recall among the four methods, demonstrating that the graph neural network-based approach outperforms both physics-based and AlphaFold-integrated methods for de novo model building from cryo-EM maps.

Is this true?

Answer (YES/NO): NO